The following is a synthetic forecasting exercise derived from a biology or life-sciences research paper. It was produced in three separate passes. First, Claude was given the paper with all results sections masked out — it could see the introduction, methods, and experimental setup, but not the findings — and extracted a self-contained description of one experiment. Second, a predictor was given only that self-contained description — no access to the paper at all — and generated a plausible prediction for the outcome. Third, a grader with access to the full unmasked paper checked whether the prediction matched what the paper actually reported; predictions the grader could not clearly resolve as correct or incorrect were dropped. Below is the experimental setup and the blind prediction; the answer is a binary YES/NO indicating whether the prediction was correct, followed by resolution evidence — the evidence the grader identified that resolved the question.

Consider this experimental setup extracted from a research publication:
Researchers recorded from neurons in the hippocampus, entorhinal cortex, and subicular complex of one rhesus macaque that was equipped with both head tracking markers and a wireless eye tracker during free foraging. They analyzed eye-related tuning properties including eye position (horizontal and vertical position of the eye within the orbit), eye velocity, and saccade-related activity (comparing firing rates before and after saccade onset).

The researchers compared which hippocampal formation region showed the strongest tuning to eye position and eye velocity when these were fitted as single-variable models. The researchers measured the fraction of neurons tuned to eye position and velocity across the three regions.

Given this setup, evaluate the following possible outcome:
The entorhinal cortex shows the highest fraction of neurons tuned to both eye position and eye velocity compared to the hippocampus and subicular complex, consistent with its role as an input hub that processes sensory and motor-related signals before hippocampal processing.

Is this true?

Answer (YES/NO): YES